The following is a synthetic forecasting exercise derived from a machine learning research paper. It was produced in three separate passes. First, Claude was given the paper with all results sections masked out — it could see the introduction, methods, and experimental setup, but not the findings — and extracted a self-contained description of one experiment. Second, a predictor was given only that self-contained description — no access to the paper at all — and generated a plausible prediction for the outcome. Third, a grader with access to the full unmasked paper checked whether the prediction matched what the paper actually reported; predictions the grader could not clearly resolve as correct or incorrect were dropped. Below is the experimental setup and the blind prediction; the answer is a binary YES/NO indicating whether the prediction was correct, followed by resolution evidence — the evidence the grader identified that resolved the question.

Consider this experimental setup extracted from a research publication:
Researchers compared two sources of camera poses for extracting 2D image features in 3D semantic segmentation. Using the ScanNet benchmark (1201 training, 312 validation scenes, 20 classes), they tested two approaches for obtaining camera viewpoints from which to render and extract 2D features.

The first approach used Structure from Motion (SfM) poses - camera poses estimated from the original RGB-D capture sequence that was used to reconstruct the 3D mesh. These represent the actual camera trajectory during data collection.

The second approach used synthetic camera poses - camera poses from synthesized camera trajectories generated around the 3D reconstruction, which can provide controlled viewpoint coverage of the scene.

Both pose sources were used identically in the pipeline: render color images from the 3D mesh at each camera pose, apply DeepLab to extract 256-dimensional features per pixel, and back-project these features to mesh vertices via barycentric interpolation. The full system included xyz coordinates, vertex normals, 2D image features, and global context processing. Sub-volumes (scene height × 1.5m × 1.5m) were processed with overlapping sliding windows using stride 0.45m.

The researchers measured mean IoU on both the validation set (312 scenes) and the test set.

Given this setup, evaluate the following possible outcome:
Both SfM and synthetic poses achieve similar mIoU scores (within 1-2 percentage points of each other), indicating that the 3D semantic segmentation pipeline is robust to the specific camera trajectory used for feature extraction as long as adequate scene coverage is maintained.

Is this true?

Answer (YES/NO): YES